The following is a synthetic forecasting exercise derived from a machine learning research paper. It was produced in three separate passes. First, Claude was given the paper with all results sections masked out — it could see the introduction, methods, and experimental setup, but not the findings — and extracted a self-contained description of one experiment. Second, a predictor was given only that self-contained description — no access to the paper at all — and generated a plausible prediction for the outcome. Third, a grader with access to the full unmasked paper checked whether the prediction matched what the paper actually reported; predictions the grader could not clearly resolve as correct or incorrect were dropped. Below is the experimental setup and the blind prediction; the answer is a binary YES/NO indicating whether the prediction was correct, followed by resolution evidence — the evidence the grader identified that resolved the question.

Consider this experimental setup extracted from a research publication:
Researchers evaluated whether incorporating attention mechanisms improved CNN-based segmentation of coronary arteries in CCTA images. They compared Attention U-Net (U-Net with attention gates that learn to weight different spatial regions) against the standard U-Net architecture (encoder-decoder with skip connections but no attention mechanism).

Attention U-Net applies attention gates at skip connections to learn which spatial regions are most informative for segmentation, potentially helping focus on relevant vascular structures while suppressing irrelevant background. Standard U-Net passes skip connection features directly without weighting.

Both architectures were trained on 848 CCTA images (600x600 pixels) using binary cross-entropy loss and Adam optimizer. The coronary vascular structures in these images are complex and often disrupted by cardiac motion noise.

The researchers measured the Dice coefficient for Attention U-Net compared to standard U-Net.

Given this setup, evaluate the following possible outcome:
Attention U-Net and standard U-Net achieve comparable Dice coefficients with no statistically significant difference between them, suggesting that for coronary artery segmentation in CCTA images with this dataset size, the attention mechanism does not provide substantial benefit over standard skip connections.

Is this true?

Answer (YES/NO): NO